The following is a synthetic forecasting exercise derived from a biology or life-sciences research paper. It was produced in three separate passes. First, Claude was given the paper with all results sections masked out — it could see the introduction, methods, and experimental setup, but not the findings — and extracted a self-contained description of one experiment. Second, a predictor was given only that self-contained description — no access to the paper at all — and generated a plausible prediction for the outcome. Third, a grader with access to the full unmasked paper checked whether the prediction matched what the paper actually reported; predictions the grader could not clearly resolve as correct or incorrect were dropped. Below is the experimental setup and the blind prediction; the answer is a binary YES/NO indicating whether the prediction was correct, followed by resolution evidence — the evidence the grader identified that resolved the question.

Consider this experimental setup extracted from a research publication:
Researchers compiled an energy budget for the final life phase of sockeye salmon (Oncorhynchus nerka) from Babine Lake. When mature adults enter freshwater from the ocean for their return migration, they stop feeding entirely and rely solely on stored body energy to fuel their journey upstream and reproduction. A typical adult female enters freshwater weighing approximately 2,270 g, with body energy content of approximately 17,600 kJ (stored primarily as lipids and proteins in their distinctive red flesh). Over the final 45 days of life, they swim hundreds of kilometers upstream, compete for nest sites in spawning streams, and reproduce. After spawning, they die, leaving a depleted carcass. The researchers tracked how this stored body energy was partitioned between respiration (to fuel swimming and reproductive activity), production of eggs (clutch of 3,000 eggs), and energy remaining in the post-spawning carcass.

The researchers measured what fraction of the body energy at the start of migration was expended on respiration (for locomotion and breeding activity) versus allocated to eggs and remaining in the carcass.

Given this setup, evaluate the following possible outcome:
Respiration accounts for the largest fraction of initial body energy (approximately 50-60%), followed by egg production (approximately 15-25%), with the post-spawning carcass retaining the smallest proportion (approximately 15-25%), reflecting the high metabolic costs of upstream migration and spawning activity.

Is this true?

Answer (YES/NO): NO